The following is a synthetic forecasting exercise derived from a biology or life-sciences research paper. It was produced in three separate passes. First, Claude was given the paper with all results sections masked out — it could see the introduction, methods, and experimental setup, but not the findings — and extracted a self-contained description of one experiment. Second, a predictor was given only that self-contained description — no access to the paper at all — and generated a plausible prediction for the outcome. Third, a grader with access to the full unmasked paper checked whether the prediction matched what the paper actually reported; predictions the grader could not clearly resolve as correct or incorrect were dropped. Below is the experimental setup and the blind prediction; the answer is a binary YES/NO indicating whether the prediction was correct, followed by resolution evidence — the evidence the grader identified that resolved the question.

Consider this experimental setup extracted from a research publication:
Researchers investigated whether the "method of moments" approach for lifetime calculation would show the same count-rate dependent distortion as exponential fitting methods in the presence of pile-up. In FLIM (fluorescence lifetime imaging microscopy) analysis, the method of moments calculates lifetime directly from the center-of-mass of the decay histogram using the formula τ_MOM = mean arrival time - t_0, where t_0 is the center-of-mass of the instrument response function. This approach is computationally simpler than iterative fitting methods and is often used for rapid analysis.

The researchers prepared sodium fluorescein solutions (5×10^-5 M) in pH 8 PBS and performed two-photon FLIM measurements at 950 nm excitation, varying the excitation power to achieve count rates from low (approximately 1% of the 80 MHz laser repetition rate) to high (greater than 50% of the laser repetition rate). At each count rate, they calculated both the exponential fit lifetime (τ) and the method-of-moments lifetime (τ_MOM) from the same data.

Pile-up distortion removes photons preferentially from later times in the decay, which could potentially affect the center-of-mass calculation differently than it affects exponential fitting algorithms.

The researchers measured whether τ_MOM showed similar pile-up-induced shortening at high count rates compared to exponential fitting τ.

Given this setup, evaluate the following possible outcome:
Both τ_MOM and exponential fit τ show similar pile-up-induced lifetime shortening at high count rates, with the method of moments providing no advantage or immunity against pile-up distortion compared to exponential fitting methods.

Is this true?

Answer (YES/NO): YES